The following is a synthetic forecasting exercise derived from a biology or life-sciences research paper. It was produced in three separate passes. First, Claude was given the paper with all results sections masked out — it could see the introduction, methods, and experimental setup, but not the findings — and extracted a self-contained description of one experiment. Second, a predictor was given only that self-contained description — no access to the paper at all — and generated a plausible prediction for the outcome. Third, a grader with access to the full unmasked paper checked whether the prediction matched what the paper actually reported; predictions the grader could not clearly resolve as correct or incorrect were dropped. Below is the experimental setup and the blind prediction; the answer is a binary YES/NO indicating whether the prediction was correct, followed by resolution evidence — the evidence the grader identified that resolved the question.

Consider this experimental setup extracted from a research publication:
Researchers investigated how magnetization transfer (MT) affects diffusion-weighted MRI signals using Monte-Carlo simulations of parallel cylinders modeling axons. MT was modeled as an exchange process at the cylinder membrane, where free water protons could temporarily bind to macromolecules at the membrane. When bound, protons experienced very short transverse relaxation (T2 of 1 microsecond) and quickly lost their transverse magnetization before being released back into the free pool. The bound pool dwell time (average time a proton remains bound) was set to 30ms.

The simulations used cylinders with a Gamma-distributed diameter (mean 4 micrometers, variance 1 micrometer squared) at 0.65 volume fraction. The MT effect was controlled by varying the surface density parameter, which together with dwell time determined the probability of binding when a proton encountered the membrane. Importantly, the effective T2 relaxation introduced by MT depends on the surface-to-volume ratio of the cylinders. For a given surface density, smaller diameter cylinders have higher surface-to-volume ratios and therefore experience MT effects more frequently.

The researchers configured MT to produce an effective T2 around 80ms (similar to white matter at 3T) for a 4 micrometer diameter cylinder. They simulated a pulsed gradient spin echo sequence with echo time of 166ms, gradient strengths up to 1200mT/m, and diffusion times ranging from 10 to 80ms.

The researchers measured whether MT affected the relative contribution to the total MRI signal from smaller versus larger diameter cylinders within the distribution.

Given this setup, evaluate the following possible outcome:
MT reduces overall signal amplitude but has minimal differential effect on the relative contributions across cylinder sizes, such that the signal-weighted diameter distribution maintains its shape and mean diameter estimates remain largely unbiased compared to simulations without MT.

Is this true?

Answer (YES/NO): NO